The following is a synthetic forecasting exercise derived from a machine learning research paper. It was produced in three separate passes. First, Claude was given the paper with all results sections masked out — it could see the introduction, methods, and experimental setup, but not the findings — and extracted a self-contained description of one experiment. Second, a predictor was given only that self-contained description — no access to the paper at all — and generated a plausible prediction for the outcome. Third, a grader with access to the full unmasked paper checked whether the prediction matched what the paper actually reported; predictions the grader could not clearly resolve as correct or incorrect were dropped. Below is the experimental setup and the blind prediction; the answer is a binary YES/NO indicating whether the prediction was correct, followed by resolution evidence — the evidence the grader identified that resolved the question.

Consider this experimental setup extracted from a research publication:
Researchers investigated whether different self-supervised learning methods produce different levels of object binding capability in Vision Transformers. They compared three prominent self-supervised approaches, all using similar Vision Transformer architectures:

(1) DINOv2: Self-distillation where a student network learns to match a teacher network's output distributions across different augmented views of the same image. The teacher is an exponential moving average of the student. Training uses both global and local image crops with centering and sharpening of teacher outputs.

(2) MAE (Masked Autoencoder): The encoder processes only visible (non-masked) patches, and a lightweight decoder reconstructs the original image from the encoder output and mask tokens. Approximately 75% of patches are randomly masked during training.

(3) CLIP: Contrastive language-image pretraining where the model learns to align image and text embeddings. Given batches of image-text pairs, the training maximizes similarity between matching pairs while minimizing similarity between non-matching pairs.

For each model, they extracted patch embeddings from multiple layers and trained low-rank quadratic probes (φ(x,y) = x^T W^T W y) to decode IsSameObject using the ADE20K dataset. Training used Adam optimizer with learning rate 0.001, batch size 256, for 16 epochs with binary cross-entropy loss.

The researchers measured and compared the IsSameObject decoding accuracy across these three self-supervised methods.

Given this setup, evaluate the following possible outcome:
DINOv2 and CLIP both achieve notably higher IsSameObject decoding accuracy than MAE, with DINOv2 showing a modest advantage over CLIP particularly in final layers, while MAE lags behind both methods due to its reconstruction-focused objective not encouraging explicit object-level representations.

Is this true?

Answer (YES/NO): NO